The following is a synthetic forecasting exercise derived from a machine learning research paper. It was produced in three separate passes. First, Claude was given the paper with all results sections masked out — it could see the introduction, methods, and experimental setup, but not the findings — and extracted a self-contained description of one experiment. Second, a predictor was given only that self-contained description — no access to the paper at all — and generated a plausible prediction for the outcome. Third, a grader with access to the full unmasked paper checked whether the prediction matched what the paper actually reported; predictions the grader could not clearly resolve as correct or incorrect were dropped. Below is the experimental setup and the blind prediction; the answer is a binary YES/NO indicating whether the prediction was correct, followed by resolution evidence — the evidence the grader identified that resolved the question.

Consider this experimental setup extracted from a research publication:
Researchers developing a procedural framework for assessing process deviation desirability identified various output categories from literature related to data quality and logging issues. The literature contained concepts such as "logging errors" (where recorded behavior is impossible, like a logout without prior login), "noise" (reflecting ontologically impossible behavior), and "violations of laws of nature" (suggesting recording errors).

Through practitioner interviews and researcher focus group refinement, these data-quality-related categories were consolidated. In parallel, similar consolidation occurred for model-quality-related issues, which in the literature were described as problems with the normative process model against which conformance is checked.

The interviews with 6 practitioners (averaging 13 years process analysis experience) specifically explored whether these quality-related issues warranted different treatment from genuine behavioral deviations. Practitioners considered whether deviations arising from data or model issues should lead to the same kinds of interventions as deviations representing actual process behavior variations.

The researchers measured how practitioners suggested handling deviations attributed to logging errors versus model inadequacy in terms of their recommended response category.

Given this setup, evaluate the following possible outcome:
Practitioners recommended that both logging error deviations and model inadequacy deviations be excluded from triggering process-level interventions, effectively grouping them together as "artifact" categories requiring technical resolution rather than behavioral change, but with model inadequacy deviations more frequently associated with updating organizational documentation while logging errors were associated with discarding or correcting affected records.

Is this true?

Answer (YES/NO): NO